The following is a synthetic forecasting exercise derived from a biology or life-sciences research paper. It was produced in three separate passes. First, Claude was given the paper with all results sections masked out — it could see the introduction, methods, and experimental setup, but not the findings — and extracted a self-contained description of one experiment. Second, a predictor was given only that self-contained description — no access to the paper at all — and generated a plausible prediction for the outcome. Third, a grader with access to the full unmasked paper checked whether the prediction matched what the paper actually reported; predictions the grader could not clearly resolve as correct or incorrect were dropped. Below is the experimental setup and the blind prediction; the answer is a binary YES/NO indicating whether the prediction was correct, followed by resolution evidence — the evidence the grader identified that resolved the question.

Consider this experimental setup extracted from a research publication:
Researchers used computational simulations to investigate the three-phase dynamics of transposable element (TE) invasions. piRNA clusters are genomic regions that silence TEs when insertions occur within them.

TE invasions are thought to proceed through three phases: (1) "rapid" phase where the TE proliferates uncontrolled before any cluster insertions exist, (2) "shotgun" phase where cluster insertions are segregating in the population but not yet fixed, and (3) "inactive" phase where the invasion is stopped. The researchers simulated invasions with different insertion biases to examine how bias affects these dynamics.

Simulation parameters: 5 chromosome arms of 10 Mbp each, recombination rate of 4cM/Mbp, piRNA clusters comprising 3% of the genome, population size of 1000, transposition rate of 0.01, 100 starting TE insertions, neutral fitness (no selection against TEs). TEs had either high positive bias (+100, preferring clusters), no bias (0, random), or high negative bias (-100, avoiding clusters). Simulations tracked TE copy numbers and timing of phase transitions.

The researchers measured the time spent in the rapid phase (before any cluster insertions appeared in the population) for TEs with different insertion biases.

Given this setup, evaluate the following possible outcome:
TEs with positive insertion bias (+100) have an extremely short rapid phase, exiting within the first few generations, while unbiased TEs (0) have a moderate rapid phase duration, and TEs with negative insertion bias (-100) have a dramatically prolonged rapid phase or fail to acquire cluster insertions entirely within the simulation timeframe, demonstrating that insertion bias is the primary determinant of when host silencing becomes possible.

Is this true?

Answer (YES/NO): NO